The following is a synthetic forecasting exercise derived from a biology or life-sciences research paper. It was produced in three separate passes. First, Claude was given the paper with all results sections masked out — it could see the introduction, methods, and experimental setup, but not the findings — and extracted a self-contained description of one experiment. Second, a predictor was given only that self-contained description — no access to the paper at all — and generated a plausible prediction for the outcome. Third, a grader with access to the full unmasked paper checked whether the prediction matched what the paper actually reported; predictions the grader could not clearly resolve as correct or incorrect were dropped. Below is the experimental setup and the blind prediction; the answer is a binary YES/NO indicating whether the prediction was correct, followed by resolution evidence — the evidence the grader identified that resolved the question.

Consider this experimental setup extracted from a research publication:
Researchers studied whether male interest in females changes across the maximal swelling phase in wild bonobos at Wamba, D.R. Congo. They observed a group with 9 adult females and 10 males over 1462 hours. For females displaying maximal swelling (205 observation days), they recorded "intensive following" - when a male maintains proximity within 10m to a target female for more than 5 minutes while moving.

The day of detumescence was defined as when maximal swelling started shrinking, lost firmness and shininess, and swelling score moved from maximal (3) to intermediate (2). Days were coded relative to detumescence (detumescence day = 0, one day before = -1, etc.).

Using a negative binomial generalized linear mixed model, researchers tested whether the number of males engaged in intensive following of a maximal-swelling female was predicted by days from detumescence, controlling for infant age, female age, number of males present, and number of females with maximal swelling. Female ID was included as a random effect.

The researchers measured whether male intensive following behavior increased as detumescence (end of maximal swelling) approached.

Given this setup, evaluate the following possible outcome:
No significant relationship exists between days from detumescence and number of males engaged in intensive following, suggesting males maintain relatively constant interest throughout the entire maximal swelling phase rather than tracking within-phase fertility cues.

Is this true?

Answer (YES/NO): NO